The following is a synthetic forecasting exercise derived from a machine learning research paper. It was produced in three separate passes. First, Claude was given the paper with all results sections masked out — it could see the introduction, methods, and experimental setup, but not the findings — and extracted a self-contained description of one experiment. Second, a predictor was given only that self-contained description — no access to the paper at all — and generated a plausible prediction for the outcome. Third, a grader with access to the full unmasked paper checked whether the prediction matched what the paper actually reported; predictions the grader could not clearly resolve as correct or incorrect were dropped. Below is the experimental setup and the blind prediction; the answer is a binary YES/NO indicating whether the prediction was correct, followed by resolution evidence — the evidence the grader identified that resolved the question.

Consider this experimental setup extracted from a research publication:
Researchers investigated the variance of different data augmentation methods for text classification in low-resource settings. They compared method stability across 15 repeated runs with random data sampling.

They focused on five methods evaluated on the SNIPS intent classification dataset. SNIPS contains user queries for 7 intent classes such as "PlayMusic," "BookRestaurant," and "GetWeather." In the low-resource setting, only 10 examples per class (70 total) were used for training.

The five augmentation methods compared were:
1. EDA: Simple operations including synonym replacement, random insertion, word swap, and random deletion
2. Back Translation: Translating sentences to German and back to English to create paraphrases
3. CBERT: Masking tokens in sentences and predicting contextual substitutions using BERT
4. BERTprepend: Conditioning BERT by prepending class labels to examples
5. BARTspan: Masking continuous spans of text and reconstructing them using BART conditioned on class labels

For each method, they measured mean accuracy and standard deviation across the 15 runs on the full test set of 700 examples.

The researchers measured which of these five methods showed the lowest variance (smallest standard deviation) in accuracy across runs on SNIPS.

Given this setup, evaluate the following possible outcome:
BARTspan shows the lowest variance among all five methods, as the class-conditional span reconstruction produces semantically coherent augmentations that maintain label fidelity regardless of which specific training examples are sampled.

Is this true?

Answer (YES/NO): YES